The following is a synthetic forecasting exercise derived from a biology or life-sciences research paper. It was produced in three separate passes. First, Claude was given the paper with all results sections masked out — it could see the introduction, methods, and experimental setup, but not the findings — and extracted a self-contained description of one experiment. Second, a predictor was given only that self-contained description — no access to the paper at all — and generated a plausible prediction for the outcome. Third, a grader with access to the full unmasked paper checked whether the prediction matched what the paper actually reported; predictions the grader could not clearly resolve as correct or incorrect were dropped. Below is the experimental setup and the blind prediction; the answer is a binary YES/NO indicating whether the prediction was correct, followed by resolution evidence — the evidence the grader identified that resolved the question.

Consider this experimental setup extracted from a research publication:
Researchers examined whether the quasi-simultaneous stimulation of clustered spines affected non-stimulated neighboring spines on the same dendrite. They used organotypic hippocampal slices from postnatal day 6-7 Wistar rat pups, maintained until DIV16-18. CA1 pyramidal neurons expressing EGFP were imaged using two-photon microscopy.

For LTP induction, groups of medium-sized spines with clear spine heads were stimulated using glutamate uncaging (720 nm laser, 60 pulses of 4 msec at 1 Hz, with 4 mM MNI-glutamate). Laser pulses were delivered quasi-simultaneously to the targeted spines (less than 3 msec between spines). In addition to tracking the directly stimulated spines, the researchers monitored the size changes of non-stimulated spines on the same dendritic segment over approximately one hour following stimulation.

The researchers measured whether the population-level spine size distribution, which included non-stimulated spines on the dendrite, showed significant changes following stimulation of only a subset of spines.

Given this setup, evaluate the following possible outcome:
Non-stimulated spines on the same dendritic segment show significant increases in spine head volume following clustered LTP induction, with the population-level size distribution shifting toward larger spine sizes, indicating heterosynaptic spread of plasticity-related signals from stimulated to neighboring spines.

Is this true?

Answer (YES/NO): NO